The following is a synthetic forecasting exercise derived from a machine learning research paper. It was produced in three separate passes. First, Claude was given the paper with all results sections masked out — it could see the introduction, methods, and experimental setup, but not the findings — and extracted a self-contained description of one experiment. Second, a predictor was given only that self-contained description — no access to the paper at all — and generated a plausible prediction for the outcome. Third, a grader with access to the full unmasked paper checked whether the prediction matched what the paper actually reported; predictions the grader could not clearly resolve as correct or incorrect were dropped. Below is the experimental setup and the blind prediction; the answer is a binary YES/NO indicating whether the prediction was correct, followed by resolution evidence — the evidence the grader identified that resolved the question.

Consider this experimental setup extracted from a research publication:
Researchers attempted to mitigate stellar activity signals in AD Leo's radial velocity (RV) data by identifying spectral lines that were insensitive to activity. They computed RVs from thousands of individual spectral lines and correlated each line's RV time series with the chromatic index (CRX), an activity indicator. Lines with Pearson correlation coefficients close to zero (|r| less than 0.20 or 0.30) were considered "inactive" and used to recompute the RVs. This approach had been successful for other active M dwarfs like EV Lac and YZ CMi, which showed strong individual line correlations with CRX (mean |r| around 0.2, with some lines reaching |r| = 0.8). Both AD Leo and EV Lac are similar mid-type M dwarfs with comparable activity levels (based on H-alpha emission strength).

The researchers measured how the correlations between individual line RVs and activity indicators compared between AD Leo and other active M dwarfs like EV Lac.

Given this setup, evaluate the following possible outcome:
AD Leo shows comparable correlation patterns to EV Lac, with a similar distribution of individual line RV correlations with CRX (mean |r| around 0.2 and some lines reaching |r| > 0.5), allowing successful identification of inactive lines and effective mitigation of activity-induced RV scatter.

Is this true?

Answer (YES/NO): NO